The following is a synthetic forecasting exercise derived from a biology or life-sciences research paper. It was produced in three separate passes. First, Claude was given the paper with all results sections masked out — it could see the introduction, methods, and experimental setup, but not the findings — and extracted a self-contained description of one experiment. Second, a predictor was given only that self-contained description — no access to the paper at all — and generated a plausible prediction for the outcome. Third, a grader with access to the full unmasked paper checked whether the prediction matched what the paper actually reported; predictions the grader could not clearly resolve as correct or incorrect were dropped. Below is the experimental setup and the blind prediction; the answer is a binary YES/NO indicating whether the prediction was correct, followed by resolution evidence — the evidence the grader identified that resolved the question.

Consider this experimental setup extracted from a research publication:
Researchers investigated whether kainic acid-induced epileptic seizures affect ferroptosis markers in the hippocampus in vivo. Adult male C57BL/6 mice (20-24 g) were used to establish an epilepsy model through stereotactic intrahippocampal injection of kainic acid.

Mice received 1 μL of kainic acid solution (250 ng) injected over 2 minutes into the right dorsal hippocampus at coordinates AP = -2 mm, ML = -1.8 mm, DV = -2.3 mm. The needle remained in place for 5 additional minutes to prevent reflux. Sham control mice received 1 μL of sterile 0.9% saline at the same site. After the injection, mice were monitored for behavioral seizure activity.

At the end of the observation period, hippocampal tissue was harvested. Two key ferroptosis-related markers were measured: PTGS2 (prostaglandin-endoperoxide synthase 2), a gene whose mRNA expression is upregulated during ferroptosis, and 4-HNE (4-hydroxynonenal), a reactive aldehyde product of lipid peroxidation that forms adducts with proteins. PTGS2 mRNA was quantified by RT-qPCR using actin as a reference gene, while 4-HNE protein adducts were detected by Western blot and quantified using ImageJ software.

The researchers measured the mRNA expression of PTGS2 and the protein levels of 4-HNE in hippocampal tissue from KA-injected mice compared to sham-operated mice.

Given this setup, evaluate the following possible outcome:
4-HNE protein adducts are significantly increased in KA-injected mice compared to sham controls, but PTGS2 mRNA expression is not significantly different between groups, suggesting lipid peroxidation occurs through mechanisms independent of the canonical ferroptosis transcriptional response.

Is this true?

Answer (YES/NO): NO